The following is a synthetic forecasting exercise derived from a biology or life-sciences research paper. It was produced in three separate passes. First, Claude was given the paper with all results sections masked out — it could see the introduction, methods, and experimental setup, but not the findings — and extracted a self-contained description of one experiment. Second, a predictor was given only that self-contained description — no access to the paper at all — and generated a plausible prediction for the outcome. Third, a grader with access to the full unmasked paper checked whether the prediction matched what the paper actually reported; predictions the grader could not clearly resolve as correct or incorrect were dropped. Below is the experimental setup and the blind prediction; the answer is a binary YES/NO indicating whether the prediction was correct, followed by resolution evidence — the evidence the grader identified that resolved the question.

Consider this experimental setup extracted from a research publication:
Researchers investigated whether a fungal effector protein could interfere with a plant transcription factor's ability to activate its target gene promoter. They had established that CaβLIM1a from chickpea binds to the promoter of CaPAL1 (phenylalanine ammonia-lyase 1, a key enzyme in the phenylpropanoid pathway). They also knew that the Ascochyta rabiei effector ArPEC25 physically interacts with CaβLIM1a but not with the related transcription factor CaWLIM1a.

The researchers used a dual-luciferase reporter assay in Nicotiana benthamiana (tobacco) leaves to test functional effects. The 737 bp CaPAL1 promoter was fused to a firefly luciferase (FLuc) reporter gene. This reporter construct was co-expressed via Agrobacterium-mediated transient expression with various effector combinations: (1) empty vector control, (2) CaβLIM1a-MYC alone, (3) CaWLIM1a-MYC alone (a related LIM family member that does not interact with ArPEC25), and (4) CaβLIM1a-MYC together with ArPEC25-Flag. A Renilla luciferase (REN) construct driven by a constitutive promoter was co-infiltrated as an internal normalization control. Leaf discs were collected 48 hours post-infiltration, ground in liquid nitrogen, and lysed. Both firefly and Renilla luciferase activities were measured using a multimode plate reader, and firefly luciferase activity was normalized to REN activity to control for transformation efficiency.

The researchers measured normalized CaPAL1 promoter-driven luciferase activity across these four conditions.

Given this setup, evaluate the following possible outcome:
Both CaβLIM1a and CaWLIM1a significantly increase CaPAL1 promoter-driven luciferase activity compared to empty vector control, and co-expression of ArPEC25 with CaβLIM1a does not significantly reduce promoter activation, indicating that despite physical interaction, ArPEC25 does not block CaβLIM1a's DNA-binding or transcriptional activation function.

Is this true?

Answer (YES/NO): NO